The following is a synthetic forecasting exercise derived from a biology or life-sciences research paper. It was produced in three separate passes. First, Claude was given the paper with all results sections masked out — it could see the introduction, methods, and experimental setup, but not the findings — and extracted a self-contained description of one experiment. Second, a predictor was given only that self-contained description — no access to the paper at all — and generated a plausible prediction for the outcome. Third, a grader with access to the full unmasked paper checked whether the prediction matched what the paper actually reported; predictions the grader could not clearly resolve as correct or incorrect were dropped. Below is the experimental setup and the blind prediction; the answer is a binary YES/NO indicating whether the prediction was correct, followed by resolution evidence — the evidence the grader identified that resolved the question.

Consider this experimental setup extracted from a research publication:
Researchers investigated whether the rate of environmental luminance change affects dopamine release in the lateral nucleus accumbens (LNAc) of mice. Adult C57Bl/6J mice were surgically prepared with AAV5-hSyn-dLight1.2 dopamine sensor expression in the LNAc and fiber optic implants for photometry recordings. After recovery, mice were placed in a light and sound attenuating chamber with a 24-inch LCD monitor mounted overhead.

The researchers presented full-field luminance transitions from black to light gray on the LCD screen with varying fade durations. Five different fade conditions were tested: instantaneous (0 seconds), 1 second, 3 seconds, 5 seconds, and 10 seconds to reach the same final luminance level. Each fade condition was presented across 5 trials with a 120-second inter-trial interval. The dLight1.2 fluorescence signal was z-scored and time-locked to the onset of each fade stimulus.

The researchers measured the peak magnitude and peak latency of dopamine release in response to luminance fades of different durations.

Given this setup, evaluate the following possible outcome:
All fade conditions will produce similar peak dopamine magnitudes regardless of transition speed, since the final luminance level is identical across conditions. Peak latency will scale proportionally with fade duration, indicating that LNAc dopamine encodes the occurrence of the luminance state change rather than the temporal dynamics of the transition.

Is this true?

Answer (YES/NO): NO